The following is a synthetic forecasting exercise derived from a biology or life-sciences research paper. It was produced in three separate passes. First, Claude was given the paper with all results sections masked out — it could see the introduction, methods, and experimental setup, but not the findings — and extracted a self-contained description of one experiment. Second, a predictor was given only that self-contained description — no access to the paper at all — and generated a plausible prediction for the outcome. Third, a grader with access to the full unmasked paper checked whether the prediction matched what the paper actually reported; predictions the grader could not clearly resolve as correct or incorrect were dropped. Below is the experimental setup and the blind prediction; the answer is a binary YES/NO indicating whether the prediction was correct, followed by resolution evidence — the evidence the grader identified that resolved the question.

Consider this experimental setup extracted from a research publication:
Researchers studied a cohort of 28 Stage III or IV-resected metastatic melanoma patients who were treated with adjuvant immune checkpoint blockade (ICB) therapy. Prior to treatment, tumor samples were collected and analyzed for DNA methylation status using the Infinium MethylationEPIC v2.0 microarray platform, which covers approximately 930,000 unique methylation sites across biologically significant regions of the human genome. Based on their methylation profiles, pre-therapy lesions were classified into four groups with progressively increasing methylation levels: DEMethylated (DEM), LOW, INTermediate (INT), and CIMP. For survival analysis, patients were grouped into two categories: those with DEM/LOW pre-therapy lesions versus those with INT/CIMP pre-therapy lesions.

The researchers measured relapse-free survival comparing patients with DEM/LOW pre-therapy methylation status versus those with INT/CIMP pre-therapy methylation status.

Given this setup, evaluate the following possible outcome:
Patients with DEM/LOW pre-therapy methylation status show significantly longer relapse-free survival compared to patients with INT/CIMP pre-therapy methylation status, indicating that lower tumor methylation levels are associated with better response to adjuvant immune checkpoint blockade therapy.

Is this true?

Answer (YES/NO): YES